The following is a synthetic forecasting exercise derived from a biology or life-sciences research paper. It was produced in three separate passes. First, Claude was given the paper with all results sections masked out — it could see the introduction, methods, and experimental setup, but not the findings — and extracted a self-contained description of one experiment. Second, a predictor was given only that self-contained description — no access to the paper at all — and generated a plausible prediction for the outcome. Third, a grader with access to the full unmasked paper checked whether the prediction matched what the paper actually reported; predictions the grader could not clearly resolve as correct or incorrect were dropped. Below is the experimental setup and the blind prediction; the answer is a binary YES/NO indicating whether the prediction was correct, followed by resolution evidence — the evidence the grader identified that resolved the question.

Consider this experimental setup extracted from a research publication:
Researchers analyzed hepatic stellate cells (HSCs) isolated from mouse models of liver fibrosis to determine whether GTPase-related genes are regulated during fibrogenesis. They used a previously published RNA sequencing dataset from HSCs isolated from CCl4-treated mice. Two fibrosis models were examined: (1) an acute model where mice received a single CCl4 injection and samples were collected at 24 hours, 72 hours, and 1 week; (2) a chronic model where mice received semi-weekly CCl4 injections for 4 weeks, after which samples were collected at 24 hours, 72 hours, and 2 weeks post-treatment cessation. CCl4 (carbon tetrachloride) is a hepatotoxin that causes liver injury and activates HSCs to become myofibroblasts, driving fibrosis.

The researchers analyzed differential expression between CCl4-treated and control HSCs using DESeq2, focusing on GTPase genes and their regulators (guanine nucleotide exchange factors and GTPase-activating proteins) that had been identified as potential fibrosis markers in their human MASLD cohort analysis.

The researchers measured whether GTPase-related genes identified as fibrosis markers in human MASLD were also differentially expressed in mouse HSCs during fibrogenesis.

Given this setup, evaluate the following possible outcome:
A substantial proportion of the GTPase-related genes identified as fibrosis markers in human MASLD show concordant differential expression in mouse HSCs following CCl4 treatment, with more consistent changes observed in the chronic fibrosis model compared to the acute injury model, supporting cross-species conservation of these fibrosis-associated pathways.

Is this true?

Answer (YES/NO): NO